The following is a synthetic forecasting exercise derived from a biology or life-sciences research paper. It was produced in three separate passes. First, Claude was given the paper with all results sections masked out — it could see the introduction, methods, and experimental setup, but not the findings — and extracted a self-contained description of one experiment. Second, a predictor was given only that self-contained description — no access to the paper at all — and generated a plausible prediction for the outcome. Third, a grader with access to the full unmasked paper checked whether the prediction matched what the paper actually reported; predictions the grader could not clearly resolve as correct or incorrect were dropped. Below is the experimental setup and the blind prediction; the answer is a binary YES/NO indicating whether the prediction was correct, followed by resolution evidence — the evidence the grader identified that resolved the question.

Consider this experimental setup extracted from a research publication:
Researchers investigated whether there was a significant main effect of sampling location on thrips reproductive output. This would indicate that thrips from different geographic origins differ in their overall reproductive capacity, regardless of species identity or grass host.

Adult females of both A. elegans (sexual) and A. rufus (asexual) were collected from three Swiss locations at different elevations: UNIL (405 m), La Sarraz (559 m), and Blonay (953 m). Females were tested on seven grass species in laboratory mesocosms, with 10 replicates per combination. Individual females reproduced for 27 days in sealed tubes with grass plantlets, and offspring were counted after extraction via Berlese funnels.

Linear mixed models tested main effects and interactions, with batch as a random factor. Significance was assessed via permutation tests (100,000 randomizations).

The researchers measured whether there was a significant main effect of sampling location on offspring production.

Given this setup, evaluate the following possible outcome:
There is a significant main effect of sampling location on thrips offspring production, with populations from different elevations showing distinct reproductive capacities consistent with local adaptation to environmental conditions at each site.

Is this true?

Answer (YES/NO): NO